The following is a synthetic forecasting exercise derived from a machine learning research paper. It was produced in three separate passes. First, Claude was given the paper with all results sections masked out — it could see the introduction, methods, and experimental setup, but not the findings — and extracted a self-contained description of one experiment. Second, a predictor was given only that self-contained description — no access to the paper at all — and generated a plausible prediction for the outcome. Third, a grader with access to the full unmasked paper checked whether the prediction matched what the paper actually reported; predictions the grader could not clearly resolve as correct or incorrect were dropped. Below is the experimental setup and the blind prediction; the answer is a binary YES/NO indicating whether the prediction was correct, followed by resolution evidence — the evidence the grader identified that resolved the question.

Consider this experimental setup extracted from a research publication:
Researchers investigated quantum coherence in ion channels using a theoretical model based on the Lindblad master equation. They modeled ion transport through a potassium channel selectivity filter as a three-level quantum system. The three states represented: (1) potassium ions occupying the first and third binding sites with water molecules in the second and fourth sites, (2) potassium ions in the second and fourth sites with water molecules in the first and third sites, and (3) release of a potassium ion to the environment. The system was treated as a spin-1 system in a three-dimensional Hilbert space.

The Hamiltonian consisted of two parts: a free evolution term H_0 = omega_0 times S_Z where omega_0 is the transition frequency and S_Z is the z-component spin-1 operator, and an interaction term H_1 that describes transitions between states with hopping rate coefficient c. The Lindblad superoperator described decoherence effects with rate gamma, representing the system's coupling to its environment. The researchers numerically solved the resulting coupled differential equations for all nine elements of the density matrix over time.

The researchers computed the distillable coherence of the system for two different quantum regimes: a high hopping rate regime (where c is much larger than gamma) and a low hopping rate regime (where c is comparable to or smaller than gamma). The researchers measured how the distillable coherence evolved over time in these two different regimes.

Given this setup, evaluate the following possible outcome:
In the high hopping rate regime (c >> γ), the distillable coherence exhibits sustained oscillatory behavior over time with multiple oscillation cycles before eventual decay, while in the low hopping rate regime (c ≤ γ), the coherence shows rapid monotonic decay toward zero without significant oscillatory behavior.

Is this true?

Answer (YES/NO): NO